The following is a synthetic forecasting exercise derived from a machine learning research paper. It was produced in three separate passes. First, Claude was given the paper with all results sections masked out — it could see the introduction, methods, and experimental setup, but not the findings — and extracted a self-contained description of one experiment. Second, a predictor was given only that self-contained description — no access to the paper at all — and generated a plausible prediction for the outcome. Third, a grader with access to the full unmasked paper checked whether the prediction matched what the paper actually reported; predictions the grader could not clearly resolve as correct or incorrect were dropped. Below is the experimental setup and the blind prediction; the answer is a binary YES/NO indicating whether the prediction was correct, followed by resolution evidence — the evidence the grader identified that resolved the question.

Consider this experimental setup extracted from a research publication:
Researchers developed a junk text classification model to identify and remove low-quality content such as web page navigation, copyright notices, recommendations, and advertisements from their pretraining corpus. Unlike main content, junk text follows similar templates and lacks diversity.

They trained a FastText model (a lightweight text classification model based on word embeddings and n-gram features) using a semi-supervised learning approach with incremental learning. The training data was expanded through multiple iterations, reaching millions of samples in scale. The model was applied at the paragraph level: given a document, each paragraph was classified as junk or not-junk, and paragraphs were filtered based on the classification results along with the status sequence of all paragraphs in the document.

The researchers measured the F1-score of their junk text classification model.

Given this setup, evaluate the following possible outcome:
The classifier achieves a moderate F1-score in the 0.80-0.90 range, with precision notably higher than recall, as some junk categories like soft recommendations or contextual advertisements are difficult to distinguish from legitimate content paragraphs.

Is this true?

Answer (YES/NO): NO